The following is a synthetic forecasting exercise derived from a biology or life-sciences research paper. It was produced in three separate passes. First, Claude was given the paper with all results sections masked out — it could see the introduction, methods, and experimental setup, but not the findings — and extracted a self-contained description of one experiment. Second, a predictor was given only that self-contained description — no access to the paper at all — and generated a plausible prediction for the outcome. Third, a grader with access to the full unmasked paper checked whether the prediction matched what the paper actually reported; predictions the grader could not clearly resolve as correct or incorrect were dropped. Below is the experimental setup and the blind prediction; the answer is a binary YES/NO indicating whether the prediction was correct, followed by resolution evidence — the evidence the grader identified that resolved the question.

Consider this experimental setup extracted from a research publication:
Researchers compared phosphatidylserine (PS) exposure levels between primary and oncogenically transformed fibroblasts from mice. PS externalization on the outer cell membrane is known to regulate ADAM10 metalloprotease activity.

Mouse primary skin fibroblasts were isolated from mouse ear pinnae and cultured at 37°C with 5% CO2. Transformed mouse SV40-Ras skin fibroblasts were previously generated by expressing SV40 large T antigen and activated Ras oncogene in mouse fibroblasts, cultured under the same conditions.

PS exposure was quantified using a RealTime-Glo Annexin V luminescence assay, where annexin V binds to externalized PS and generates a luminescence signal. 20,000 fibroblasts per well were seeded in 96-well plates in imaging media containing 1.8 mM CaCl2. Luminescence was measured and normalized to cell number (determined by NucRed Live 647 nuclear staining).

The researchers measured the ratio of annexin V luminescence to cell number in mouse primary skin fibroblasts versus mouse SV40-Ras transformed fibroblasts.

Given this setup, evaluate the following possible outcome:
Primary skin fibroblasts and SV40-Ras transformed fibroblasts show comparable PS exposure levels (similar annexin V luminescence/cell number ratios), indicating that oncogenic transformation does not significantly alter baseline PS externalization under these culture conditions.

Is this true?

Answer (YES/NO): YES